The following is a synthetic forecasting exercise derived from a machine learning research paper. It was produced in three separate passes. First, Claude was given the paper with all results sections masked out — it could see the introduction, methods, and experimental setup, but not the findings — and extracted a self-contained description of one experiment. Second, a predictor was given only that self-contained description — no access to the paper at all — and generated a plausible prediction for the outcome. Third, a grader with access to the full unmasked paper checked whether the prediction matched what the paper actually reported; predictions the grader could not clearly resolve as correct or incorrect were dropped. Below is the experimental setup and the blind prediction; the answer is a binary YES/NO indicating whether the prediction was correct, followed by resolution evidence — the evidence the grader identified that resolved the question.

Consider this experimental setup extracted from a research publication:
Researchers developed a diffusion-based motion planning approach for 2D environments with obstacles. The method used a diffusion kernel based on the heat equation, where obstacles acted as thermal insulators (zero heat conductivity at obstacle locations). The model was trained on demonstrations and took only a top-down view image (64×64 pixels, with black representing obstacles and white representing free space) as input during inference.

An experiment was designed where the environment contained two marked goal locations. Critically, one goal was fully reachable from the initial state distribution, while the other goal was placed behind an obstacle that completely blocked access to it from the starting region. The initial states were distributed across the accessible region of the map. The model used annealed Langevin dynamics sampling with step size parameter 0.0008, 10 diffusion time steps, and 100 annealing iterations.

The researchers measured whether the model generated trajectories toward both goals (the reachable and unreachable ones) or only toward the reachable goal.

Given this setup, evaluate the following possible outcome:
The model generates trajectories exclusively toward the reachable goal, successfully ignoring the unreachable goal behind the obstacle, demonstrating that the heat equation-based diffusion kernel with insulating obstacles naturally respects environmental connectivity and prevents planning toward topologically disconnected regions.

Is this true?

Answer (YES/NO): YES